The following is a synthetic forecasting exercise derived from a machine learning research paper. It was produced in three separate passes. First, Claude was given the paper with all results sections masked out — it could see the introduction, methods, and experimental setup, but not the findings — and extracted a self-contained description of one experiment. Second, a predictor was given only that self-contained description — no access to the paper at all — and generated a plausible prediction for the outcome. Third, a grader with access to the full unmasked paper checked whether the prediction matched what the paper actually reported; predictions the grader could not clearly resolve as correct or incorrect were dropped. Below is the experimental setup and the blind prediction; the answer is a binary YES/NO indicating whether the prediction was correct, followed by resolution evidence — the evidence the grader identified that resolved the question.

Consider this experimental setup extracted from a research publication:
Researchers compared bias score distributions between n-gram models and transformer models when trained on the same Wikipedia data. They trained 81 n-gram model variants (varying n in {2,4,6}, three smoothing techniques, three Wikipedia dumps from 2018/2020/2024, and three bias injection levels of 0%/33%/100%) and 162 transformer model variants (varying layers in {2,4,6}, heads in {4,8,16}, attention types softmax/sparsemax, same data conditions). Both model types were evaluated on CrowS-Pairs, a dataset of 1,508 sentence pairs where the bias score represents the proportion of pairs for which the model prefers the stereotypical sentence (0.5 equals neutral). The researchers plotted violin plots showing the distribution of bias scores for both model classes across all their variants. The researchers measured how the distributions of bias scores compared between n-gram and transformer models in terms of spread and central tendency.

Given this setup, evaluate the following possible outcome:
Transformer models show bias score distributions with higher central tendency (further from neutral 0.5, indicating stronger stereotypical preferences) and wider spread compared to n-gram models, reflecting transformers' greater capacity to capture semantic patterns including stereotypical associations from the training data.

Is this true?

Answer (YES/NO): NO